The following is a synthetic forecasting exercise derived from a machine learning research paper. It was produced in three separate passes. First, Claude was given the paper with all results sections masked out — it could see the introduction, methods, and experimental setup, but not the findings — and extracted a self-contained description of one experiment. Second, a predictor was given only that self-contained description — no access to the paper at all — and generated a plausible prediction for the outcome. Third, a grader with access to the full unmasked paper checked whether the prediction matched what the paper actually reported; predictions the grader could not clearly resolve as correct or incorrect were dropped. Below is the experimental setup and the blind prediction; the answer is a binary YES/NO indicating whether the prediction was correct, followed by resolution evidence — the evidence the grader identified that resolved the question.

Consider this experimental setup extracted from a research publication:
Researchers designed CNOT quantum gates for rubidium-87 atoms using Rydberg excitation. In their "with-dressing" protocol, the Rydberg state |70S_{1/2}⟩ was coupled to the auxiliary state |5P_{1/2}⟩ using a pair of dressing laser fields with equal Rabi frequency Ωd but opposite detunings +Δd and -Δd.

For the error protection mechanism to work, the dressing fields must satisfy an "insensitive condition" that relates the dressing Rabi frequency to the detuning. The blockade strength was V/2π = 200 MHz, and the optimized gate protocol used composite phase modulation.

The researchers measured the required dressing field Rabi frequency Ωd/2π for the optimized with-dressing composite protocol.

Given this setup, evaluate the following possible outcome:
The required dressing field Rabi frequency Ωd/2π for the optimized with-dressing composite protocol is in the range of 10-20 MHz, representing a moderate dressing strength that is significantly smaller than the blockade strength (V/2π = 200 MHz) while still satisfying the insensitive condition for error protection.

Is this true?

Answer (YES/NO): NO